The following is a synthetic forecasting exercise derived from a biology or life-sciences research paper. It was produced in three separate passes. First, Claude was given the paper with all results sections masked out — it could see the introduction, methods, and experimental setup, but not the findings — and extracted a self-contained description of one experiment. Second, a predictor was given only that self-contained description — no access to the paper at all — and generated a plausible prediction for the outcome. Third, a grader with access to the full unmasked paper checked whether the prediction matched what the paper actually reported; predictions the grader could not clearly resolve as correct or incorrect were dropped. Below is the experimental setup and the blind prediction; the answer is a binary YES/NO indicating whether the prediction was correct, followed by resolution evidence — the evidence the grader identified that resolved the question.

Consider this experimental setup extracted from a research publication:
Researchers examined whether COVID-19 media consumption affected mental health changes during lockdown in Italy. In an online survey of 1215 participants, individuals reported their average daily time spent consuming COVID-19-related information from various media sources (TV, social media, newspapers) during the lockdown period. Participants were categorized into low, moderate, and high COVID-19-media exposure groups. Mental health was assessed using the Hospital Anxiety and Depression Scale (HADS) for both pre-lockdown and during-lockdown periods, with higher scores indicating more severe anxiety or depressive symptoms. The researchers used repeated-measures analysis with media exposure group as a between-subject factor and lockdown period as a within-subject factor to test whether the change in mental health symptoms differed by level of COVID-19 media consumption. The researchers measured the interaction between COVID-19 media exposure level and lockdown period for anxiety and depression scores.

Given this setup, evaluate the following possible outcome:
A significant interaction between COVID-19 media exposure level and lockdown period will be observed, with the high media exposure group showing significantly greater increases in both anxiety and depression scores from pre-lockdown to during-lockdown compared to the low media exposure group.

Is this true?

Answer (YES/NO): YES